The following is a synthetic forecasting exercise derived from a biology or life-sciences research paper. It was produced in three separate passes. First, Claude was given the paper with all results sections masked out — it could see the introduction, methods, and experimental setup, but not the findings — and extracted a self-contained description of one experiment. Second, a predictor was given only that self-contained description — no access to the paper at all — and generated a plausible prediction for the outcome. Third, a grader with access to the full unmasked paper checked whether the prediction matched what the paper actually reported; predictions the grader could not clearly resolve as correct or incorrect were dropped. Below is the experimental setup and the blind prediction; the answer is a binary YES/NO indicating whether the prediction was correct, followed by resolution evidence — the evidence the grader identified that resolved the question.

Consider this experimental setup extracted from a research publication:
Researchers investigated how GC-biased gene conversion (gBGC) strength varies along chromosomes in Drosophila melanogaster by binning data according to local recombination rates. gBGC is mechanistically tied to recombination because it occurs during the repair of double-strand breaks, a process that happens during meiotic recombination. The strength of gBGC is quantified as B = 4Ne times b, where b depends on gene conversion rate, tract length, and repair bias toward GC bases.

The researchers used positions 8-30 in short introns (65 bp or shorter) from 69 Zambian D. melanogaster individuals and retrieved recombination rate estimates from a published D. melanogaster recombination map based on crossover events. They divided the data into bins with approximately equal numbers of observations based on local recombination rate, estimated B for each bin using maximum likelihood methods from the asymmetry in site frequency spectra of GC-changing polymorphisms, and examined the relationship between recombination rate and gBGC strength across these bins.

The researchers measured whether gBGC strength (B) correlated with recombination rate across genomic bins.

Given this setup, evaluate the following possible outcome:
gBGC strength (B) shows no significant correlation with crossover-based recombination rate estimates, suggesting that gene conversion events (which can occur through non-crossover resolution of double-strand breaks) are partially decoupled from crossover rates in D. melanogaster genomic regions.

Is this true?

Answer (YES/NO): YES